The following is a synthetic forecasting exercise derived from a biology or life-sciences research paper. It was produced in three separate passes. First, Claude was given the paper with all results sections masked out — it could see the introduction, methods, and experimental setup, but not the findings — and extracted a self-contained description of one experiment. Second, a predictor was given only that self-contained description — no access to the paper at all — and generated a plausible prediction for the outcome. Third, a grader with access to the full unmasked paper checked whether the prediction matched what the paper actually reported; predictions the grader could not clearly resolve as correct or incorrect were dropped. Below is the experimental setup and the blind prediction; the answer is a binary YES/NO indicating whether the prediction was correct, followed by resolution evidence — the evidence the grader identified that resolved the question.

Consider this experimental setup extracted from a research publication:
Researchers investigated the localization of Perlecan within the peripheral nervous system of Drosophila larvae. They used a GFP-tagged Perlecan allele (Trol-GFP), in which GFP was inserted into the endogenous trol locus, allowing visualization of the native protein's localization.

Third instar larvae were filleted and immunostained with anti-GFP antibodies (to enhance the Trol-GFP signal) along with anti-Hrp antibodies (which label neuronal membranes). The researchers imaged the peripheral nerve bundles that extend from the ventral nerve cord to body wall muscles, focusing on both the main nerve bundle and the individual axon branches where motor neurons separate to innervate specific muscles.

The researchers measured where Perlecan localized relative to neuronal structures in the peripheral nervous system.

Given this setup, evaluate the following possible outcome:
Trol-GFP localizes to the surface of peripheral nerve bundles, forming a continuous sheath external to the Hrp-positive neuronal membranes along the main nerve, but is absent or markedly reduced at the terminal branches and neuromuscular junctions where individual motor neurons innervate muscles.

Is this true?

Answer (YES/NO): YES